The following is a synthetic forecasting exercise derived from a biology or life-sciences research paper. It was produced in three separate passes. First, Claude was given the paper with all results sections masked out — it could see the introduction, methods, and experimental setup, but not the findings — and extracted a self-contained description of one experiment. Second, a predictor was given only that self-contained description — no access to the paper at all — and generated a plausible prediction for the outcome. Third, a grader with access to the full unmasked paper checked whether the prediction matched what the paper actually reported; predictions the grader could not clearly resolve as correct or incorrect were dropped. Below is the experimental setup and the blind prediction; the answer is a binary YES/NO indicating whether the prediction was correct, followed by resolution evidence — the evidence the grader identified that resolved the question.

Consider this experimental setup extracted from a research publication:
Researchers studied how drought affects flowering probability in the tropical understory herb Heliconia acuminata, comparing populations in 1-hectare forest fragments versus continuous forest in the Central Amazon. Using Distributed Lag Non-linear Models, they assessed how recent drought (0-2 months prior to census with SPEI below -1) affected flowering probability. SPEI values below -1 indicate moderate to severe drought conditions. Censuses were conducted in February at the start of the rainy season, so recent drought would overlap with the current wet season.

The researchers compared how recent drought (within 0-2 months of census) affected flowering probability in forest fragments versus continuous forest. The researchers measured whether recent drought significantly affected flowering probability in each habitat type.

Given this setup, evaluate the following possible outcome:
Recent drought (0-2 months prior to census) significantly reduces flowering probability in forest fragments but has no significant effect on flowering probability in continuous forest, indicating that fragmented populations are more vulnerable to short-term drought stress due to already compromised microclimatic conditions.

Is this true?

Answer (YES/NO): NO